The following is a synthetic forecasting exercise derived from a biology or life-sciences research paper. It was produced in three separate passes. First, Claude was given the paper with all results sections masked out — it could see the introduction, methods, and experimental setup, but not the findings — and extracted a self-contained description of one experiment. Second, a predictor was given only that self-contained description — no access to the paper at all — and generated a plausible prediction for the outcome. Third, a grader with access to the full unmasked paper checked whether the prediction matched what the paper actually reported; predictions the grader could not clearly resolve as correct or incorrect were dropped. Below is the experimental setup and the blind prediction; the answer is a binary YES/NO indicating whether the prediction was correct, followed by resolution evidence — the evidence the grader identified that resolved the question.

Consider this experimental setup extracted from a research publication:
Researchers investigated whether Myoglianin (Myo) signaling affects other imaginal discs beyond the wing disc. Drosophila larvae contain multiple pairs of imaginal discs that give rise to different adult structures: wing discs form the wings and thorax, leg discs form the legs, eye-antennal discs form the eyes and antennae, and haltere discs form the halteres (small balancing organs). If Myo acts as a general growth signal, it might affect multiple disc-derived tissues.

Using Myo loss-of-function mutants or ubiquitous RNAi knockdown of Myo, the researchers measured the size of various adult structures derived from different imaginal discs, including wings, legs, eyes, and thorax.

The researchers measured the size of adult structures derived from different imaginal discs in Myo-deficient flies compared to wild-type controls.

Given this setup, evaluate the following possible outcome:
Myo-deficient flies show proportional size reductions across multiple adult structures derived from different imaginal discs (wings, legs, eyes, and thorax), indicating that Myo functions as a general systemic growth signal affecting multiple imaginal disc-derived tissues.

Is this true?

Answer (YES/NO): NO